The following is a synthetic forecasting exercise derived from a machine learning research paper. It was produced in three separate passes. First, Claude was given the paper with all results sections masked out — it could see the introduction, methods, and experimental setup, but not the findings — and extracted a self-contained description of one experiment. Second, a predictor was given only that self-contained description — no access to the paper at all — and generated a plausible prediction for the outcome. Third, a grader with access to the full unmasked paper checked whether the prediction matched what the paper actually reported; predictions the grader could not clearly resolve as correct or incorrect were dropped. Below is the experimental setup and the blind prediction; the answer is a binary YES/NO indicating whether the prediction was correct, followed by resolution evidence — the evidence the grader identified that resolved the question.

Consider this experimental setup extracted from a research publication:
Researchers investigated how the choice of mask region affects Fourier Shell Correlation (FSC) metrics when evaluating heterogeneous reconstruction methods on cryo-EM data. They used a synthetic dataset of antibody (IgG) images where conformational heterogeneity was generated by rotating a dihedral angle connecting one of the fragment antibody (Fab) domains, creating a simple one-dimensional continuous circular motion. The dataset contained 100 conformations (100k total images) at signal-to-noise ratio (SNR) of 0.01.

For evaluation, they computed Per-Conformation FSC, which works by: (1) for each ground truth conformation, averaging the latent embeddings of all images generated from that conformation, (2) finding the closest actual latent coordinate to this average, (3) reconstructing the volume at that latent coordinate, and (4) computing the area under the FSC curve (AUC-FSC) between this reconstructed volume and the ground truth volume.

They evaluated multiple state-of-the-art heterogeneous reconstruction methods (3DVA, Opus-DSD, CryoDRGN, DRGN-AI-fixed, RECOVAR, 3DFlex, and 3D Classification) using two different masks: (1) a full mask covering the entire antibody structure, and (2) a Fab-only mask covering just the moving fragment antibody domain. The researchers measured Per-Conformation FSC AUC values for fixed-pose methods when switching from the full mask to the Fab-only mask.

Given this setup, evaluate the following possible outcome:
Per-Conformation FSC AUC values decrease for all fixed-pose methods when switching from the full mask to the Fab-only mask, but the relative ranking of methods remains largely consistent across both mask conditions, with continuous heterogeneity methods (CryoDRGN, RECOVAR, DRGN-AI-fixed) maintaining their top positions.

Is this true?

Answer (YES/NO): YES